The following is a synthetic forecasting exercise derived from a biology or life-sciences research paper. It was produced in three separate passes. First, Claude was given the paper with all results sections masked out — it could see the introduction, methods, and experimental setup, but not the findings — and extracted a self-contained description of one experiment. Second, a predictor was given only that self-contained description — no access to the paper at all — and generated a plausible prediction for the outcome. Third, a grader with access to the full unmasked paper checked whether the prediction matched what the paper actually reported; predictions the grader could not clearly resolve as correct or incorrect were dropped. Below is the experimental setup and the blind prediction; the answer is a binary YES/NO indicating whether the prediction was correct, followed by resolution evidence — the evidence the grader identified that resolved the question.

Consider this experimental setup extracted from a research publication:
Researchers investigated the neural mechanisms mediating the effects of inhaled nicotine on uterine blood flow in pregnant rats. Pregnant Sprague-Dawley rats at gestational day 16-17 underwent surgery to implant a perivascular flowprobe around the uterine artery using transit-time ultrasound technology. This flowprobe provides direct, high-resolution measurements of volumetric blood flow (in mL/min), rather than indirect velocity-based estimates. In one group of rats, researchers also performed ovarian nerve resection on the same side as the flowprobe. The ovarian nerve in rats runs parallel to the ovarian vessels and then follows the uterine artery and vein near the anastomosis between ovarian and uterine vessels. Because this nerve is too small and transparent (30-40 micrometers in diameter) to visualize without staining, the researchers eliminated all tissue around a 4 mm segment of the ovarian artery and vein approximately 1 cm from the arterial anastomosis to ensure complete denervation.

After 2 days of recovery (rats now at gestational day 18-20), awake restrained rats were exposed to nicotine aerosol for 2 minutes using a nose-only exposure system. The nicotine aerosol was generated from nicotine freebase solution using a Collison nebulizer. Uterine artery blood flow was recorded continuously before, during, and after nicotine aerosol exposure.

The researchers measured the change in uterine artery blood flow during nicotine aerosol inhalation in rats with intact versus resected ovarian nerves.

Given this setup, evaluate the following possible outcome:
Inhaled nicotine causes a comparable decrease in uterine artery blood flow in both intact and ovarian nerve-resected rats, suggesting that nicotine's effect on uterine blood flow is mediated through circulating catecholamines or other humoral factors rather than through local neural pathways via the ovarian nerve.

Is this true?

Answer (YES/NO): NO